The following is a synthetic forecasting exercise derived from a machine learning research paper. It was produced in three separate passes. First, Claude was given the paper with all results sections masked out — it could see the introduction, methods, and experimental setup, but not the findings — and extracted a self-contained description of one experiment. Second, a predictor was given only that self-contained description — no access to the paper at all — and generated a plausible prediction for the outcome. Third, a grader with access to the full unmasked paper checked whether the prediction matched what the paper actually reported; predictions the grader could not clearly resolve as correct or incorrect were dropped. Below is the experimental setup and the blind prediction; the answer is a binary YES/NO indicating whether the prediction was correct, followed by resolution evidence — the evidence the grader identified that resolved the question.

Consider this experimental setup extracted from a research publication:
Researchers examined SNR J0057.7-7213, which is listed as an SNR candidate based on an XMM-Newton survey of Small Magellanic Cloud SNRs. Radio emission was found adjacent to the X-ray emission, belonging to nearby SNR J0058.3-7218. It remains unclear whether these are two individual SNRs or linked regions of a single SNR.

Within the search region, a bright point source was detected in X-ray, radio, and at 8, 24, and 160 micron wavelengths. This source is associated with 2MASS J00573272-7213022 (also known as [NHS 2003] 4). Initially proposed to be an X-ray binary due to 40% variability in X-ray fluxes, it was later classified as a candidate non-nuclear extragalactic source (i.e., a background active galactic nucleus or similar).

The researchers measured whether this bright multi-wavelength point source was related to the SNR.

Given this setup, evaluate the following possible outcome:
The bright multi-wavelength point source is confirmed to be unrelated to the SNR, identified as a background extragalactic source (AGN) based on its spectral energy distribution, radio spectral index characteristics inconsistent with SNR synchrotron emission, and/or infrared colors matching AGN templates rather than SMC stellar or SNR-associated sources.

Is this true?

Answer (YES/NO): NO